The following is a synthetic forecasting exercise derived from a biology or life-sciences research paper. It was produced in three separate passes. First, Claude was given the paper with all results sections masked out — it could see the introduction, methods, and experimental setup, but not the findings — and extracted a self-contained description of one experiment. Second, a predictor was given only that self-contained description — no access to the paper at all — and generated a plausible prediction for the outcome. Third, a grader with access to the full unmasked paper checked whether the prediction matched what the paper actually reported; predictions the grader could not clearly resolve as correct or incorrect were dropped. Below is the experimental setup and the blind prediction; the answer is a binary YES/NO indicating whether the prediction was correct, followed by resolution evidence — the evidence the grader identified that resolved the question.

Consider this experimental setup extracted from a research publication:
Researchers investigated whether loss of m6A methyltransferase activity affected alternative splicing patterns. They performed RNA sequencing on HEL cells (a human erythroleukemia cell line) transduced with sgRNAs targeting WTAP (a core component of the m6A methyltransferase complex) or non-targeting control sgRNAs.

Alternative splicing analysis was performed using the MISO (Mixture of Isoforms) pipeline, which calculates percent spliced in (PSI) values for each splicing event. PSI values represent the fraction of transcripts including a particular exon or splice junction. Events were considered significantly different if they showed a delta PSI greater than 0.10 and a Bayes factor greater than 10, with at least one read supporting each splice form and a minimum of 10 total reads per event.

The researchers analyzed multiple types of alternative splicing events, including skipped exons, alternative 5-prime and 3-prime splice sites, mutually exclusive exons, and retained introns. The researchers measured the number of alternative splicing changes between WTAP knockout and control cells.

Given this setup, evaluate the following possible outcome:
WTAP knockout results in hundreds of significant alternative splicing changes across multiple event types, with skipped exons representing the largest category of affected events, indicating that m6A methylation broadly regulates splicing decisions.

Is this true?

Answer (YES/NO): NO